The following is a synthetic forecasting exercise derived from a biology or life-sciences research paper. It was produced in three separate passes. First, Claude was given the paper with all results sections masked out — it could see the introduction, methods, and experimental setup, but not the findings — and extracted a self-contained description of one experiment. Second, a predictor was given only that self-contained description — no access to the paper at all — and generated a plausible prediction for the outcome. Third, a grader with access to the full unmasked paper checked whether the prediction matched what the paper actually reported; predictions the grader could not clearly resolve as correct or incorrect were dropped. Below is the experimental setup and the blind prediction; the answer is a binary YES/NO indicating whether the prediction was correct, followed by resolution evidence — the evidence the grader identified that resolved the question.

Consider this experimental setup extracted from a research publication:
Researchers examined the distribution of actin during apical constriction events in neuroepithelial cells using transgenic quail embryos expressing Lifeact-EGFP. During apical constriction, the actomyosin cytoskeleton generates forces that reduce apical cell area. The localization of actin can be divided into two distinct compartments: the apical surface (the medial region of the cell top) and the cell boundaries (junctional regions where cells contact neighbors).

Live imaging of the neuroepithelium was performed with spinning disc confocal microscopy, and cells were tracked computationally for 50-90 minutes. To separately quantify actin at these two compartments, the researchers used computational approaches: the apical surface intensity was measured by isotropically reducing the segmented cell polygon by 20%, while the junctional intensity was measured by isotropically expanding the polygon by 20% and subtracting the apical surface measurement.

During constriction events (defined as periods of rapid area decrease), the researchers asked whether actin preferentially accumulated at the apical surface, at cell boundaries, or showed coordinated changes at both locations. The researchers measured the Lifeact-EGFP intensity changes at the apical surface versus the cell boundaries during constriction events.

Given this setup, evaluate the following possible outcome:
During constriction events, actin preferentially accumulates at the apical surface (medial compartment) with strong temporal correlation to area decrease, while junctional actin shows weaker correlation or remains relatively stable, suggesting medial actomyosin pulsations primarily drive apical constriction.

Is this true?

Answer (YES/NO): YES